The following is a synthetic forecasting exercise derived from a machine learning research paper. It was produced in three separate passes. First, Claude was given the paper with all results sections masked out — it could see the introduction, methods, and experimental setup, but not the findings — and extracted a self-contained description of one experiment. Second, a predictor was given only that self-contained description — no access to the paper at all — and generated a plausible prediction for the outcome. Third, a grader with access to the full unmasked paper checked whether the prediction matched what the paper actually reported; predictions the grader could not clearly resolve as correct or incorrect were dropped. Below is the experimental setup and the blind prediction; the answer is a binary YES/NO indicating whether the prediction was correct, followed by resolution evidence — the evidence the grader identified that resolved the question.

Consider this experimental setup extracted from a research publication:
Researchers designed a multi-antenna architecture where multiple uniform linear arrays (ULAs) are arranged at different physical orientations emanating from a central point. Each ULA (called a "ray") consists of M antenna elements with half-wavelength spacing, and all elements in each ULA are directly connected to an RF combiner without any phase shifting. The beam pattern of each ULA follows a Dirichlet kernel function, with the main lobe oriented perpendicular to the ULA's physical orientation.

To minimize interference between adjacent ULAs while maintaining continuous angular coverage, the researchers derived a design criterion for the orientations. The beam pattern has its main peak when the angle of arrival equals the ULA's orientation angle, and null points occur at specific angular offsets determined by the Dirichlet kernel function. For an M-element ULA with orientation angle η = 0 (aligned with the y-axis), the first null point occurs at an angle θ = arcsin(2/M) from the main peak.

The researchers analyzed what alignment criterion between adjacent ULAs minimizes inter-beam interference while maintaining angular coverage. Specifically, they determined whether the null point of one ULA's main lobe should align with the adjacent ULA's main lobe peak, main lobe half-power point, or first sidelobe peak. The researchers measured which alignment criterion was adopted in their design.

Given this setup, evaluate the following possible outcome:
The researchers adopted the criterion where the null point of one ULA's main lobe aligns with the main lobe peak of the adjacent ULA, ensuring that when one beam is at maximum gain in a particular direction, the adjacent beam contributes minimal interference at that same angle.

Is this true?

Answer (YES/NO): YES